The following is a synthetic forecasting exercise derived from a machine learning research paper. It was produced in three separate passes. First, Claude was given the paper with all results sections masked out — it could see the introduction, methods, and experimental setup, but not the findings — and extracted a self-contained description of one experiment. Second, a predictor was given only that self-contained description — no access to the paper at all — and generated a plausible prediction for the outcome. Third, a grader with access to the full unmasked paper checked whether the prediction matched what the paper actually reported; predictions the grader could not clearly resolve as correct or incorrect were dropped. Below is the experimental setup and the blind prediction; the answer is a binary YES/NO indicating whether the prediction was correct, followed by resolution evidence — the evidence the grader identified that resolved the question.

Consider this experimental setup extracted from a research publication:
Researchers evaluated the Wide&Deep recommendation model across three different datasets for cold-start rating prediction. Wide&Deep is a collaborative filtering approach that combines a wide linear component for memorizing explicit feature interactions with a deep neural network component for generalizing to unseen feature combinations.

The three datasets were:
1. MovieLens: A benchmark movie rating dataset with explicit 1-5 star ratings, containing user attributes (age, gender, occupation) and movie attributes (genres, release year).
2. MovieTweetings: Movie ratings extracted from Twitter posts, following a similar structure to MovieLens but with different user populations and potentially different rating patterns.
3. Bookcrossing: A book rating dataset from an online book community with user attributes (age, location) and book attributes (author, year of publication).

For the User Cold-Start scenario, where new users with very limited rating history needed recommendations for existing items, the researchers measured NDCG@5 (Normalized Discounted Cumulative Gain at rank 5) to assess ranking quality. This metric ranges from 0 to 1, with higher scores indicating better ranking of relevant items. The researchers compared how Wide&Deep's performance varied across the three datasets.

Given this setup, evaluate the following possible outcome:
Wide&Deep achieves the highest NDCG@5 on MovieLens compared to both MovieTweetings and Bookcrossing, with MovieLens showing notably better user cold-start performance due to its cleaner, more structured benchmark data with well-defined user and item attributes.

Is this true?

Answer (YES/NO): YES